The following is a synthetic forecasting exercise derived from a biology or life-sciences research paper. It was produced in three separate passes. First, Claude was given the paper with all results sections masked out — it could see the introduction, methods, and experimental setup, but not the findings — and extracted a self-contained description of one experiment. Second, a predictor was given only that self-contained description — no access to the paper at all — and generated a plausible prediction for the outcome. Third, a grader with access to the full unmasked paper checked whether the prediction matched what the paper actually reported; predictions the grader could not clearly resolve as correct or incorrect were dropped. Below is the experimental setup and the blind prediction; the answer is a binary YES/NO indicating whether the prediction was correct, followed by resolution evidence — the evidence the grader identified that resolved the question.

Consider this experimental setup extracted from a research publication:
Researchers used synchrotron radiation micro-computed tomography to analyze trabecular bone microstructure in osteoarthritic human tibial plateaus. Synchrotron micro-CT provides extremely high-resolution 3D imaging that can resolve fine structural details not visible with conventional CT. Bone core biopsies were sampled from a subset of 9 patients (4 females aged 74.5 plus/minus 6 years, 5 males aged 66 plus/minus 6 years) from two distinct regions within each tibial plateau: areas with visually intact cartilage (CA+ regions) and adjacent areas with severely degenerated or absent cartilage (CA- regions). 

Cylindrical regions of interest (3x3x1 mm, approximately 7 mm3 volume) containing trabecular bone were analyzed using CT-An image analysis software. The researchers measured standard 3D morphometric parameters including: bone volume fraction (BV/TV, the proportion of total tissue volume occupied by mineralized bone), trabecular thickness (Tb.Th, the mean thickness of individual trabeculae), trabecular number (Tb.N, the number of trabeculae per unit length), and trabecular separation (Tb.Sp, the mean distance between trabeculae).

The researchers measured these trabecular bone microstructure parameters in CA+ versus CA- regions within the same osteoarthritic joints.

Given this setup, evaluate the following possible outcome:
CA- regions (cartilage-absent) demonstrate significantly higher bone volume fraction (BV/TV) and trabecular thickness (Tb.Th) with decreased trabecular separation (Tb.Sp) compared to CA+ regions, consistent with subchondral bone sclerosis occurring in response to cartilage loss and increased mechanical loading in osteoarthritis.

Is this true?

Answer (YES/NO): NO